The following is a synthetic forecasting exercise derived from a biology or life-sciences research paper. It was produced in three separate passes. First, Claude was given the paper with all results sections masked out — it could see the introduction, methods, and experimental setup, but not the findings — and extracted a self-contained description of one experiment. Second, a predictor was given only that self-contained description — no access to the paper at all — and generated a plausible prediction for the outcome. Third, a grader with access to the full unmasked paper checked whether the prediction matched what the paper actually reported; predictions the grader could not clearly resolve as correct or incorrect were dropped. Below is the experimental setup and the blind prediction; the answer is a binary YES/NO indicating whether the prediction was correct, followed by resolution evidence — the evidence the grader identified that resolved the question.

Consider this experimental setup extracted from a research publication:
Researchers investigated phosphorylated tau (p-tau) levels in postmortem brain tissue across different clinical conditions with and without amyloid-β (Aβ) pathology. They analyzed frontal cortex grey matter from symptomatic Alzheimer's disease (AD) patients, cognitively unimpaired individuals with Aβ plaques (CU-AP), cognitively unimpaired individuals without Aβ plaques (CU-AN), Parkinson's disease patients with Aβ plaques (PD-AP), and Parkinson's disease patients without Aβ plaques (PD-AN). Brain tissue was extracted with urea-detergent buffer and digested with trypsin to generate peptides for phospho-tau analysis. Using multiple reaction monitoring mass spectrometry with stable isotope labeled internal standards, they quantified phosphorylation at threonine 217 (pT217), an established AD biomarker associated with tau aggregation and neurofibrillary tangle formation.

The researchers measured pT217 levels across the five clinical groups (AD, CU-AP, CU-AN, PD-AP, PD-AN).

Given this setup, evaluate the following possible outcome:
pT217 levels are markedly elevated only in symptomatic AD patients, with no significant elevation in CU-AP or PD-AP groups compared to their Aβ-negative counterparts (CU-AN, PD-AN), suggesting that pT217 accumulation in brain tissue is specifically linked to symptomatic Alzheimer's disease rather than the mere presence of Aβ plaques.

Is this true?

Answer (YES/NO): NO